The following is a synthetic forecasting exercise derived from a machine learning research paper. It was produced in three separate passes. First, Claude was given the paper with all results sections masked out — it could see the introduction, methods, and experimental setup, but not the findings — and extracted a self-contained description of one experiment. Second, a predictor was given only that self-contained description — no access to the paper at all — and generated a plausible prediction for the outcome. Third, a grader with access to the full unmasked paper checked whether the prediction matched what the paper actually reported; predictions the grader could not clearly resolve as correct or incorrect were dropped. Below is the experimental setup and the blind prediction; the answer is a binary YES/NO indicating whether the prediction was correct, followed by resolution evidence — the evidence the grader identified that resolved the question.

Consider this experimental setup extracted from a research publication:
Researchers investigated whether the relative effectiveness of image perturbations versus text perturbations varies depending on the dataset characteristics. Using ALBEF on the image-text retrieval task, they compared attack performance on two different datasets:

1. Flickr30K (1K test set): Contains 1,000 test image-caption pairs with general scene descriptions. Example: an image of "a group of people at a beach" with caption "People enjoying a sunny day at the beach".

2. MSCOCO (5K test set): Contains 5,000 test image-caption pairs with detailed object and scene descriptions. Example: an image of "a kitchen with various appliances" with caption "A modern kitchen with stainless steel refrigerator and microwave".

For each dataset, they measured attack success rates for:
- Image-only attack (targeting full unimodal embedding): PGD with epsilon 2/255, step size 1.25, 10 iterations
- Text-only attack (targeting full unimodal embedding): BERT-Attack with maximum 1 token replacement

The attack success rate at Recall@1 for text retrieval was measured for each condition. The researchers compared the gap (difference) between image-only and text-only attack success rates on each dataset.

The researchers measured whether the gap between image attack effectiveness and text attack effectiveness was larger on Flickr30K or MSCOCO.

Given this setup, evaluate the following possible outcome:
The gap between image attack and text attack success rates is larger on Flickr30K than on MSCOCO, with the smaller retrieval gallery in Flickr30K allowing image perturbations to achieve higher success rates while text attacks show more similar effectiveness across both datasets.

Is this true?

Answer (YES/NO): NO